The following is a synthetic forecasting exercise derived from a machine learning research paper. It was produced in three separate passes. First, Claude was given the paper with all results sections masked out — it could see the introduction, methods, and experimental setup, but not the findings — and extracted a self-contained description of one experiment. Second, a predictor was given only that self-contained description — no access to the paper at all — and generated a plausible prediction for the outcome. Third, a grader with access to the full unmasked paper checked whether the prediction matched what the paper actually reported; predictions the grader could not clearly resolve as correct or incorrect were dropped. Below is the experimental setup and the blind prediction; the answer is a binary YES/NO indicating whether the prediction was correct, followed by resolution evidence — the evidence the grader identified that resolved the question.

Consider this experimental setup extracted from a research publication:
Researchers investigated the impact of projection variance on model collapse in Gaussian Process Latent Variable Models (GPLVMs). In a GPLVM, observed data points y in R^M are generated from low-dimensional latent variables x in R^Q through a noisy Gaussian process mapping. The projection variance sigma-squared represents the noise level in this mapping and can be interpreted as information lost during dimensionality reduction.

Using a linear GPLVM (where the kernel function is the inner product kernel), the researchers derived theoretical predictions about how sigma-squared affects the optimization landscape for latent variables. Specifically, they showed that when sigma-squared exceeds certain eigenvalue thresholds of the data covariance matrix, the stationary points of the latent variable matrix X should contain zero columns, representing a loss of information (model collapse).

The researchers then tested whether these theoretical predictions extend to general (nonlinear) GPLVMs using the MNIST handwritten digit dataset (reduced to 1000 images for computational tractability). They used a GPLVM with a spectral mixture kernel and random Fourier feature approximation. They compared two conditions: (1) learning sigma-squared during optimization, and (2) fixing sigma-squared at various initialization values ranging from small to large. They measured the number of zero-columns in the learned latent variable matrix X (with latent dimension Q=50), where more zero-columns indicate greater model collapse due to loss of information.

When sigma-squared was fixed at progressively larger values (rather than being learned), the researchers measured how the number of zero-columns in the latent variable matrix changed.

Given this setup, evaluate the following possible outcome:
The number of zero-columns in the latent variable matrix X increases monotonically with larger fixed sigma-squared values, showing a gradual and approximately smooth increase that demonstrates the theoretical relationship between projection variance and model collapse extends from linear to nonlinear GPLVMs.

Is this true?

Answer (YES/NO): NO